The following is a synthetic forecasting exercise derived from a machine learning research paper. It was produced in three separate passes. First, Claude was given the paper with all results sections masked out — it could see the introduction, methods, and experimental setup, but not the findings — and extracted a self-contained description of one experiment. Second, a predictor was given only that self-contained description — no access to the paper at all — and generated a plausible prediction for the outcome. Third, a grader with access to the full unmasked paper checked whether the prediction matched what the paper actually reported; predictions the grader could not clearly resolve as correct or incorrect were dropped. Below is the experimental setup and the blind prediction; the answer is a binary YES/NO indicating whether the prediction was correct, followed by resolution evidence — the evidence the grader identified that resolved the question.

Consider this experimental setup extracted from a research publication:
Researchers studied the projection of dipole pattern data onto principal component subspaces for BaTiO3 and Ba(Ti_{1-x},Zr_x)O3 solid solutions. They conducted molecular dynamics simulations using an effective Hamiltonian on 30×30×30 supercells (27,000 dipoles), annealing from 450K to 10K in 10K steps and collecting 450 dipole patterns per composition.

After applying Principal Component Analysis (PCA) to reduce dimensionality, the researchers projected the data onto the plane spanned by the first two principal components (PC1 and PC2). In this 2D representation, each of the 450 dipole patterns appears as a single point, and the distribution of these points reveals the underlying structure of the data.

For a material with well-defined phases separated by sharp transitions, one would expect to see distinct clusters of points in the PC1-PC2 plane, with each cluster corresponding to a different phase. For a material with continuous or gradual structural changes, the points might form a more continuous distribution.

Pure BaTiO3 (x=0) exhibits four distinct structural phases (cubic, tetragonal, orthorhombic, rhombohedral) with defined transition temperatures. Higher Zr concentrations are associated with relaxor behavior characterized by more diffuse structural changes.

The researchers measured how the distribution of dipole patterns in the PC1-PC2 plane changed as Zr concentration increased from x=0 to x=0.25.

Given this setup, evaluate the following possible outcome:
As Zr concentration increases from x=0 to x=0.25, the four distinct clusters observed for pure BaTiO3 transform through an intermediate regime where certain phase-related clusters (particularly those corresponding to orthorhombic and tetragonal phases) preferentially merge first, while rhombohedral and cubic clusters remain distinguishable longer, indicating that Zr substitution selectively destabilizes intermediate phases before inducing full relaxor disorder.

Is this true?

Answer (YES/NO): NO